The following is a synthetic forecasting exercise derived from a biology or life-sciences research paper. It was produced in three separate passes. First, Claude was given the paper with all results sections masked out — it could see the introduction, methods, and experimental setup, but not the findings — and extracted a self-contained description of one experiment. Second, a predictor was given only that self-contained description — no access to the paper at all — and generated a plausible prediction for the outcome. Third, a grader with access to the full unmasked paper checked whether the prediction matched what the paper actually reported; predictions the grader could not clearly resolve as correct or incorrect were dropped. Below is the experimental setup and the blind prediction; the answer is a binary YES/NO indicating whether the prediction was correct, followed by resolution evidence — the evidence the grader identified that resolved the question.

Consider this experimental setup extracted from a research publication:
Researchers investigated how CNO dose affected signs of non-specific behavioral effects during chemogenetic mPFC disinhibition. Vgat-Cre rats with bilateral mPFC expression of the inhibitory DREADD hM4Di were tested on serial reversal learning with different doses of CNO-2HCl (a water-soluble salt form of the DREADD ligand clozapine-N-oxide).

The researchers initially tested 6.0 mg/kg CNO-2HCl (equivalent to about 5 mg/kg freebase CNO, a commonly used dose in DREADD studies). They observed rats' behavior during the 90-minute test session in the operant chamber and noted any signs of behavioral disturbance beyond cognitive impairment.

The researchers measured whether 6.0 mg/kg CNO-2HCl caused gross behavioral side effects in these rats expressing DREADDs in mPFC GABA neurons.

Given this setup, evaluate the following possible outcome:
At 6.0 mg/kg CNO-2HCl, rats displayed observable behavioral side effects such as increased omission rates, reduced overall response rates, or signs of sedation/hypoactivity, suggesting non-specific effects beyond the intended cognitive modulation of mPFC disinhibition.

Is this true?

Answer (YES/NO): YES